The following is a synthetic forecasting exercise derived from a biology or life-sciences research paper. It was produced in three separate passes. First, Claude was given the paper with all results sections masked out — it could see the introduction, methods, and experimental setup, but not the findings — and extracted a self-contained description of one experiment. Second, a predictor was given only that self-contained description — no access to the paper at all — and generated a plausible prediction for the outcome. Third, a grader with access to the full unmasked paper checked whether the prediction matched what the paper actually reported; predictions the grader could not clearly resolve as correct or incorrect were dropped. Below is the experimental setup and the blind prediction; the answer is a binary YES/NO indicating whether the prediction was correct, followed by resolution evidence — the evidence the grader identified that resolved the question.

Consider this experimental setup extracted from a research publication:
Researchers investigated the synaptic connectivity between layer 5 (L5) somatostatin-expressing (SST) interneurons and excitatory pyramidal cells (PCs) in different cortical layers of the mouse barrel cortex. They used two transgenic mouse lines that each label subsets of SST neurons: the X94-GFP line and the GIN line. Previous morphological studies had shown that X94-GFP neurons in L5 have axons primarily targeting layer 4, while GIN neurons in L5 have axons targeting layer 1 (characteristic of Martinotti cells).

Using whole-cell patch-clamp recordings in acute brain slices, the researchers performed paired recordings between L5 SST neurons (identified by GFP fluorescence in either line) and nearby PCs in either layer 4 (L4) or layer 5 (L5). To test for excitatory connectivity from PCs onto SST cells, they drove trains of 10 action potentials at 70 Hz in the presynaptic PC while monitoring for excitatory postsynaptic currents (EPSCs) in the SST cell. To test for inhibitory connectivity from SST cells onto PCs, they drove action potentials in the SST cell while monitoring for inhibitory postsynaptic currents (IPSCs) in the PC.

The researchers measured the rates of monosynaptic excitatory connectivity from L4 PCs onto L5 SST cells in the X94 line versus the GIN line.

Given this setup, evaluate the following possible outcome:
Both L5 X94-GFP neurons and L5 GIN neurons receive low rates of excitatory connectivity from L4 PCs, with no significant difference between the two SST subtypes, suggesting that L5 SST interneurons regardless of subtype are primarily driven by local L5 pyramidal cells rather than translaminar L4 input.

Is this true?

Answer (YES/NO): NO